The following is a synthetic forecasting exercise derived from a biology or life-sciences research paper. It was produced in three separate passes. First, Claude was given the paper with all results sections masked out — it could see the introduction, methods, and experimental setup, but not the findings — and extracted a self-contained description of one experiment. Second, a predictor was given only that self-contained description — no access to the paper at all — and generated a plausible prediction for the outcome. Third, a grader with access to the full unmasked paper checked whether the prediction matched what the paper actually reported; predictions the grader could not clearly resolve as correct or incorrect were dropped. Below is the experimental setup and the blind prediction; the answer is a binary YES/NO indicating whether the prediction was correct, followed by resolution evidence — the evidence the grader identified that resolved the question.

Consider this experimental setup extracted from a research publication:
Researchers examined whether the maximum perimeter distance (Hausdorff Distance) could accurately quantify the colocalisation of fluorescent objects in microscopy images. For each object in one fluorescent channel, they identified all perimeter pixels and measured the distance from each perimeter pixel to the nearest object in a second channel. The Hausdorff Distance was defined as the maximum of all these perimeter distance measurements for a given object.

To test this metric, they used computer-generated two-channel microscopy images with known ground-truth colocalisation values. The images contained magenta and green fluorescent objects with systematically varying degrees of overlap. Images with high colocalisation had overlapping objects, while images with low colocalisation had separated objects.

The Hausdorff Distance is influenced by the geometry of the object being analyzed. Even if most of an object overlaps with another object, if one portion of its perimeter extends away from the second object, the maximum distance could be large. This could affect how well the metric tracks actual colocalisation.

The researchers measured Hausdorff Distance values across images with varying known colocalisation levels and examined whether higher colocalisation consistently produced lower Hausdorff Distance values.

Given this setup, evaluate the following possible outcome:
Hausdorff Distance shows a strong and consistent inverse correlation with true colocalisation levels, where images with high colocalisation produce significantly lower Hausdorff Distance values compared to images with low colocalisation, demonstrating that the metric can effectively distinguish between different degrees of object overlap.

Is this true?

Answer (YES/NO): NO